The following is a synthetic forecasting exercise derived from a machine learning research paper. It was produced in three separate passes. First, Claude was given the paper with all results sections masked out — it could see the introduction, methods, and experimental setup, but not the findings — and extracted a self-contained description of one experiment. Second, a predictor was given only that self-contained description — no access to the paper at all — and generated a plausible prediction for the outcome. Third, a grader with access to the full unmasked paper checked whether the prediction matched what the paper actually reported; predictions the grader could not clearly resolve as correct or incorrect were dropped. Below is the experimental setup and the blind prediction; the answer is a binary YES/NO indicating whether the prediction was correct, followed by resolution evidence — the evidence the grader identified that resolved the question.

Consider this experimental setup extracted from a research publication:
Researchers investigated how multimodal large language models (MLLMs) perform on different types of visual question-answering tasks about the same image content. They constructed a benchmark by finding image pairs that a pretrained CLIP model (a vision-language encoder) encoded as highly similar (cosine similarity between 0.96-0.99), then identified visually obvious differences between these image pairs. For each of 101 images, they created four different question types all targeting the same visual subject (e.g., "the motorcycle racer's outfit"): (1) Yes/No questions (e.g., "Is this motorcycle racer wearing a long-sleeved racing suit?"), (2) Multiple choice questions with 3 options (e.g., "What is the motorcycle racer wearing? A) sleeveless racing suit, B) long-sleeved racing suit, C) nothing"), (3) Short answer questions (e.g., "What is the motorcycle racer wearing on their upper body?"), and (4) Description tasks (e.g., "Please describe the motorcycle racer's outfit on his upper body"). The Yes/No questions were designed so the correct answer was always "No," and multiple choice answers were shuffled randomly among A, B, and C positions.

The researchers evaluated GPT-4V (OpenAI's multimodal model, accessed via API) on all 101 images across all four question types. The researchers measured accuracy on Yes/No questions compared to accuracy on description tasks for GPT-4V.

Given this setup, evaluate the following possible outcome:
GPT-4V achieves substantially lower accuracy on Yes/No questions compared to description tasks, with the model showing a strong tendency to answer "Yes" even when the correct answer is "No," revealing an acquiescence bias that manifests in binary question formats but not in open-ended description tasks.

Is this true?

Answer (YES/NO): NO